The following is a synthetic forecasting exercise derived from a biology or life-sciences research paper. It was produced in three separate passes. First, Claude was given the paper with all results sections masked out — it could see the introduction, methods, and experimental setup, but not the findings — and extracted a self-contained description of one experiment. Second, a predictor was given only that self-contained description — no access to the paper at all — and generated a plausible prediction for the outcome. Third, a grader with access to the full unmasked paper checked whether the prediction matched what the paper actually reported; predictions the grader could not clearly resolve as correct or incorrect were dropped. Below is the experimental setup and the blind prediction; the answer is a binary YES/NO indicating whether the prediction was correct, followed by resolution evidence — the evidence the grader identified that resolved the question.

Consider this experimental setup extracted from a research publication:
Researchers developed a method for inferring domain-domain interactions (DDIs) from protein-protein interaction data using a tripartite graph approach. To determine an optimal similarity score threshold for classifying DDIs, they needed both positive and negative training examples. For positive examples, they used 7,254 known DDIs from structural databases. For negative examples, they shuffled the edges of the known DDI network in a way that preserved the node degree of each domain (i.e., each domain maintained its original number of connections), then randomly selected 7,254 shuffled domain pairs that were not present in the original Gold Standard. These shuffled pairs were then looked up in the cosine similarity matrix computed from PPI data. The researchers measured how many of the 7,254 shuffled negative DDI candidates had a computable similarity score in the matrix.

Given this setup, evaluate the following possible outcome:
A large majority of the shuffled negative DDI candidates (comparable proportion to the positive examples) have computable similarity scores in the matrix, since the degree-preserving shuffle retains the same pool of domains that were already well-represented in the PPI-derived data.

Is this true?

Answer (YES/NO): NO